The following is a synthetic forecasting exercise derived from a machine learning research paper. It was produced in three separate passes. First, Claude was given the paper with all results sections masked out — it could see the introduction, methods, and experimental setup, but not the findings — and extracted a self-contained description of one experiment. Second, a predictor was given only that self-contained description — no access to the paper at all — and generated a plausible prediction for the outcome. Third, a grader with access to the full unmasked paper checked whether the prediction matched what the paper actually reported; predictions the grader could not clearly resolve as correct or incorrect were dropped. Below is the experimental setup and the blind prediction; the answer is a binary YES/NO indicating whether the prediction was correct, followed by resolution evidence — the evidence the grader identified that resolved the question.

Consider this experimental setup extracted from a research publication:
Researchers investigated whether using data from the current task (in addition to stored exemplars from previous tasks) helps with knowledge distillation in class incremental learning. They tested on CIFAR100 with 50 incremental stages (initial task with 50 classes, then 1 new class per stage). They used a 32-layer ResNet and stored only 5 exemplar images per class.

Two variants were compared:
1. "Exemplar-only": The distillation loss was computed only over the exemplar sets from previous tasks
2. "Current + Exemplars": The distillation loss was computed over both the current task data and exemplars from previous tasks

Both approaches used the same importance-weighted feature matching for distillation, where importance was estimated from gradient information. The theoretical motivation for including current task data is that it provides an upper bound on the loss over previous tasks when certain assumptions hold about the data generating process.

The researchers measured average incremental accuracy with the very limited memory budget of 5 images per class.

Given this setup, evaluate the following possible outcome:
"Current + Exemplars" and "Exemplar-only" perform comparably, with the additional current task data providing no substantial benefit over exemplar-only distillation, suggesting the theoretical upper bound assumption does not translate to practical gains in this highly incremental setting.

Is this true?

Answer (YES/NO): NO